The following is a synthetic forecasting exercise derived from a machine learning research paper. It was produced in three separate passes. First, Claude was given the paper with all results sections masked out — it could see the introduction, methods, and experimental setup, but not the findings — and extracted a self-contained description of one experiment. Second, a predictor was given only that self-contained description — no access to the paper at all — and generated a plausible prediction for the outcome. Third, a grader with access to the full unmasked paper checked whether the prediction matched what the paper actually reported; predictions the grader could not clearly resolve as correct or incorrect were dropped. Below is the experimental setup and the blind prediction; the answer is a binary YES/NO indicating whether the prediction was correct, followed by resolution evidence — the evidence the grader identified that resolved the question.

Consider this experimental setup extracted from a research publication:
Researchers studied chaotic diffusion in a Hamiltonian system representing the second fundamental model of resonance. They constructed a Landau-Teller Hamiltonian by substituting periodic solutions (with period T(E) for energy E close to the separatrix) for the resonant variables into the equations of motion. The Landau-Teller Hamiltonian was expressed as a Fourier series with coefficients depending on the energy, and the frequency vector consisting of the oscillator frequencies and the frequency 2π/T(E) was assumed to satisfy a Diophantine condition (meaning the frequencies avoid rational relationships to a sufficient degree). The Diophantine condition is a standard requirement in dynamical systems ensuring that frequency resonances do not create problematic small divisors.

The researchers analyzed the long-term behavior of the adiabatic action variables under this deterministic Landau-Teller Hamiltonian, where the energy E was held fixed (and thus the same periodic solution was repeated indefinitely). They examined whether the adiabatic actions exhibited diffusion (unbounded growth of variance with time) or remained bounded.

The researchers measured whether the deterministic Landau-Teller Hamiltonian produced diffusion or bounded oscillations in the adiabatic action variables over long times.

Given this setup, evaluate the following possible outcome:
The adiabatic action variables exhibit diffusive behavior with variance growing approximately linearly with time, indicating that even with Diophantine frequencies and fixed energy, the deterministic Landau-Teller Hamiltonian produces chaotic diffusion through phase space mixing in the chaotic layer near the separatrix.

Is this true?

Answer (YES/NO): NO